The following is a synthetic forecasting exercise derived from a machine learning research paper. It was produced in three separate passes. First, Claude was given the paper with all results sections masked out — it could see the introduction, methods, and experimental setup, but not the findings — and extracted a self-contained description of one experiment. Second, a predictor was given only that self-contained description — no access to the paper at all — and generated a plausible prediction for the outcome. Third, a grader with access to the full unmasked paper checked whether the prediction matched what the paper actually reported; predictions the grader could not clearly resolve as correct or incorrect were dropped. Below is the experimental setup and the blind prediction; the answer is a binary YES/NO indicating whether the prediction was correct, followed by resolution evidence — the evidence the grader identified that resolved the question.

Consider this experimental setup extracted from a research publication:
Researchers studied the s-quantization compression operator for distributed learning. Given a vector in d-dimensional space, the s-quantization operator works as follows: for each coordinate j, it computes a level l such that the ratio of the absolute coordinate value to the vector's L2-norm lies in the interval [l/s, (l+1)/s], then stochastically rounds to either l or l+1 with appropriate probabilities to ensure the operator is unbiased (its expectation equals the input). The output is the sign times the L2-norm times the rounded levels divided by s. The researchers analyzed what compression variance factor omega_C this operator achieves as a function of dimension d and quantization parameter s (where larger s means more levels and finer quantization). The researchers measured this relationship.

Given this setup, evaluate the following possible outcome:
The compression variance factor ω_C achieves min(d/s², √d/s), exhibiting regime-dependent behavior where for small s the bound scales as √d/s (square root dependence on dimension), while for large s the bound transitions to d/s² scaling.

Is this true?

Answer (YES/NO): YES